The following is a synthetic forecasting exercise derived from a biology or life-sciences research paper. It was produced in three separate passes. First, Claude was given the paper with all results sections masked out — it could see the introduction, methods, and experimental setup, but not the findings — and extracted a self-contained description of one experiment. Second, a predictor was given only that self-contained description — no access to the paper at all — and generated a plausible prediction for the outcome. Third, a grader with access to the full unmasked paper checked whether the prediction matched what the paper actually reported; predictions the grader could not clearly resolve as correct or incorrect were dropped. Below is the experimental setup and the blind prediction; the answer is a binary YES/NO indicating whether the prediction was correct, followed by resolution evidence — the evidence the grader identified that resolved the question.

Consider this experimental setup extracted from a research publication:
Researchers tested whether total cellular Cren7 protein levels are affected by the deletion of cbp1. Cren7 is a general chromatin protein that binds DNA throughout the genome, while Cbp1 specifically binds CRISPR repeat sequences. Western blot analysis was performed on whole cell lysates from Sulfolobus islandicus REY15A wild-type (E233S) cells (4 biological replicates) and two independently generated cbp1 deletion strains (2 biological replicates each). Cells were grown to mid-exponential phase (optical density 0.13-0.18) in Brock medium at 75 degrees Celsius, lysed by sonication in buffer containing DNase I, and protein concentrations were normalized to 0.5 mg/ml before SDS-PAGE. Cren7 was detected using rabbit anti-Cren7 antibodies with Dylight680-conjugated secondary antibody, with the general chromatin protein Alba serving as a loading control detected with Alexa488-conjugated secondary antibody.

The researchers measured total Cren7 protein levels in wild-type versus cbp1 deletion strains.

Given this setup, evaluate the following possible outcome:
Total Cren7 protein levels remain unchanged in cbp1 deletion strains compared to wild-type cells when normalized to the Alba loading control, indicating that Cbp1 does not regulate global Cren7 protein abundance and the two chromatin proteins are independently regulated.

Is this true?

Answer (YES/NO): YES